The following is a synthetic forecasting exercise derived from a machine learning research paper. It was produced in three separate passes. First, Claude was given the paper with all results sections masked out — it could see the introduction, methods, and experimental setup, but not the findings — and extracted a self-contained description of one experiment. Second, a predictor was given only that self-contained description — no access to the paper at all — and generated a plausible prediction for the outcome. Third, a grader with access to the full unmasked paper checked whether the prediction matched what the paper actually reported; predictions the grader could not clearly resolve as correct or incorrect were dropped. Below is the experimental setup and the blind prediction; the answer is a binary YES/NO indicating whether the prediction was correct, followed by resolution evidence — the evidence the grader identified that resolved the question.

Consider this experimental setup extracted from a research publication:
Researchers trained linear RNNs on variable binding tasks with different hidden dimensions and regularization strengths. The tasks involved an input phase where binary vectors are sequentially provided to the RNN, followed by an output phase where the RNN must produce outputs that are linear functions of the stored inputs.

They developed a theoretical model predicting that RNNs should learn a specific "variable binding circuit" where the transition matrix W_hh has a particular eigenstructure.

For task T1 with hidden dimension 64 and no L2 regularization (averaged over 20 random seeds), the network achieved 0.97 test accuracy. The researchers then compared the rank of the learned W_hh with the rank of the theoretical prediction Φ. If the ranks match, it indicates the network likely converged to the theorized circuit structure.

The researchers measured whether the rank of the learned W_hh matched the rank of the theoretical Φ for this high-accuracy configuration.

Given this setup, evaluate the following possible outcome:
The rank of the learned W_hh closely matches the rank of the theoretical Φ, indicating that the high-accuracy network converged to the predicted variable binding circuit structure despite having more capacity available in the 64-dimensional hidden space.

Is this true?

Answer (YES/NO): NO